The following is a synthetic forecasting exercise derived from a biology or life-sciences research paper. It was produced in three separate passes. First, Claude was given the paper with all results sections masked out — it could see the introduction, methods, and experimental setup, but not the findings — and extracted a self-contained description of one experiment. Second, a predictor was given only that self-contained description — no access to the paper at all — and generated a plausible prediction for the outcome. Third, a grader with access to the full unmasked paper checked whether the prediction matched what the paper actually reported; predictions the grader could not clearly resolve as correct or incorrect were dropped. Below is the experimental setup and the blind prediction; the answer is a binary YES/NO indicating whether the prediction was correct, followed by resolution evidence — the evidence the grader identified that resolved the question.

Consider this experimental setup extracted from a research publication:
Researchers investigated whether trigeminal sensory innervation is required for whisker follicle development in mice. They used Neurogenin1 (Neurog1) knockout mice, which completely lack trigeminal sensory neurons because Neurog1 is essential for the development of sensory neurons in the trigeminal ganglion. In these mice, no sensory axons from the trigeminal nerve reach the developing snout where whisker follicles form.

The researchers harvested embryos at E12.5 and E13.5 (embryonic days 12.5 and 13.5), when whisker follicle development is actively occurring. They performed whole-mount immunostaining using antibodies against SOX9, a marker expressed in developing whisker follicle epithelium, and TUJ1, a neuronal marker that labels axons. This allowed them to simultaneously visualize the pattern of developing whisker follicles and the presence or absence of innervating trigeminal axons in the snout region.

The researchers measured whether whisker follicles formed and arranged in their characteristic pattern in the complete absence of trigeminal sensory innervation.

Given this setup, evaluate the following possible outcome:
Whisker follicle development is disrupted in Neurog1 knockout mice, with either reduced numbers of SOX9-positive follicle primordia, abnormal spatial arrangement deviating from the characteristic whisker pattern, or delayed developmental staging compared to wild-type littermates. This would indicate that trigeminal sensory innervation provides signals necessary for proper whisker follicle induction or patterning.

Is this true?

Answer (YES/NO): NO